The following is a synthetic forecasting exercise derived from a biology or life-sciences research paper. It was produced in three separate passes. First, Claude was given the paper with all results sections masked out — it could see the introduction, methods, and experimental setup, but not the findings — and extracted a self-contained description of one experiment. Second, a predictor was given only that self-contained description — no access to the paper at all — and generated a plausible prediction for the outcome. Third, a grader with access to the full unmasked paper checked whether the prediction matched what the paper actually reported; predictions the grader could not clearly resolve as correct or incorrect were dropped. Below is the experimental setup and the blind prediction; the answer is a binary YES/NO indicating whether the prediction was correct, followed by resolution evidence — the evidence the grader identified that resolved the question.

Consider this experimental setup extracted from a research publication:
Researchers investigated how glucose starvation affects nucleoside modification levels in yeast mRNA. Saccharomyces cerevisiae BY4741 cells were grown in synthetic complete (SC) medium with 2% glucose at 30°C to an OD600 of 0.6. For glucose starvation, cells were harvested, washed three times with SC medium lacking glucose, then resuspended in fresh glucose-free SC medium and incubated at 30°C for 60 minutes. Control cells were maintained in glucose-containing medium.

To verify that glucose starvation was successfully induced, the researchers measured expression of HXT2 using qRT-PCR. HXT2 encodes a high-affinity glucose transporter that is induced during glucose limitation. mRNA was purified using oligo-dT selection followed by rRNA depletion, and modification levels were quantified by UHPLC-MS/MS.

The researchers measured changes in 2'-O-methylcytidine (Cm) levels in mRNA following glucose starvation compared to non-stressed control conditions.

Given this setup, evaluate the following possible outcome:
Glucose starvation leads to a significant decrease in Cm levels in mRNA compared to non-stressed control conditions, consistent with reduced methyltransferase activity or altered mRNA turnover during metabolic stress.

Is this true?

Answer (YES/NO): NO